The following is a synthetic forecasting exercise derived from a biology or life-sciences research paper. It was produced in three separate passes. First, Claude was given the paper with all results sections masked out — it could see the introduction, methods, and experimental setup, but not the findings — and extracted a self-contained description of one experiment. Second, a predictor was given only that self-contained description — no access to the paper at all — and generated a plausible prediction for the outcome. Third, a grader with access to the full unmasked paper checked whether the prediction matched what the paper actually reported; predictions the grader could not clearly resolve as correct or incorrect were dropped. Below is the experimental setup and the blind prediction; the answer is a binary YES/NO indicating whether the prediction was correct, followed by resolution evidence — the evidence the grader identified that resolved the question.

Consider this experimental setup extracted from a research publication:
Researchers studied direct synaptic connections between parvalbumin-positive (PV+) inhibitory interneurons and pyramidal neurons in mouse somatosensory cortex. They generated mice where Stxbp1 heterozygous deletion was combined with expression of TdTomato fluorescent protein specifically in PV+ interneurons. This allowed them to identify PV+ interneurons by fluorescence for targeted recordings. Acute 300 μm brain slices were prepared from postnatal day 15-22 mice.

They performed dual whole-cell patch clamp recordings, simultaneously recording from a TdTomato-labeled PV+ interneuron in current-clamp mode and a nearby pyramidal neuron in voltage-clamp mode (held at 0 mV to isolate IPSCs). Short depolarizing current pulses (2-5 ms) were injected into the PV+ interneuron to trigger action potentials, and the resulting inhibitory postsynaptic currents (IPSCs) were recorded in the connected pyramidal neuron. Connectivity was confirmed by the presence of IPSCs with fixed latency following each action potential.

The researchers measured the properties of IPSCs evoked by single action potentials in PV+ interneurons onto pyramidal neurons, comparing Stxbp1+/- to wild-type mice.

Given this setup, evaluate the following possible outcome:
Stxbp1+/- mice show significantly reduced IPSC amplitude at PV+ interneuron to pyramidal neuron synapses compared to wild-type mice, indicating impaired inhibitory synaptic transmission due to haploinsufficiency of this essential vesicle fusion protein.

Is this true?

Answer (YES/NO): NO